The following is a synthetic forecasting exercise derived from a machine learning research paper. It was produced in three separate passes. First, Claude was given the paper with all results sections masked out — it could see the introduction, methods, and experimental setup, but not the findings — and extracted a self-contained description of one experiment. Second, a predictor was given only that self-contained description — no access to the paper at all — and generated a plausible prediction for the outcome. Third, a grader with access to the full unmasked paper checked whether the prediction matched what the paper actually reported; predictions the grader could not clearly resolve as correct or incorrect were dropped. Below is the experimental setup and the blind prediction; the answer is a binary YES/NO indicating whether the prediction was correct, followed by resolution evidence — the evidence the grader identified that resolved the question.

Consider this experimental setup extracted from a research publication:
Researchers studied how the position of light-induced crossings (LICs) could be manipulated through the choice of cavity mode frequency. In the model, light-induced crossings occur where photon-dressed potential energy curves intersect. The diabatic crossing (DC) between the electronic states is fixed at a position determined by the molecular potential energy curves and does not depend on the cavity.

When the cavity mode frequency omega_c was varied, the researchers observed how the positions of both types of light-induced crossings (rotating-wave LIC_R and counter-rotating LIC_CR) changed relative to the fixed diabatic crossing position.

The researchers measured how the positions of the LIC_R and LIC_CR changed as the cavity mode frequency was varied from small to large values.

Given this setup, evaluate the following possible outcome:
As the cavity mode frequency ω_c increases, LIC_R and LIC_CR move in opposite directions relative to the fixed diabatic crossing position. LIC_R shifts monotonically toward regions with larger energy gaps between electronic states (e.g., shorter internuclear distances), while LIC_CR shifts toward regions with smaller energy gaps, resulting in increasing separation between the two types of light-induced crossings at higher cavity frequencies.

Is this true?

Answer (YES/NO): YES